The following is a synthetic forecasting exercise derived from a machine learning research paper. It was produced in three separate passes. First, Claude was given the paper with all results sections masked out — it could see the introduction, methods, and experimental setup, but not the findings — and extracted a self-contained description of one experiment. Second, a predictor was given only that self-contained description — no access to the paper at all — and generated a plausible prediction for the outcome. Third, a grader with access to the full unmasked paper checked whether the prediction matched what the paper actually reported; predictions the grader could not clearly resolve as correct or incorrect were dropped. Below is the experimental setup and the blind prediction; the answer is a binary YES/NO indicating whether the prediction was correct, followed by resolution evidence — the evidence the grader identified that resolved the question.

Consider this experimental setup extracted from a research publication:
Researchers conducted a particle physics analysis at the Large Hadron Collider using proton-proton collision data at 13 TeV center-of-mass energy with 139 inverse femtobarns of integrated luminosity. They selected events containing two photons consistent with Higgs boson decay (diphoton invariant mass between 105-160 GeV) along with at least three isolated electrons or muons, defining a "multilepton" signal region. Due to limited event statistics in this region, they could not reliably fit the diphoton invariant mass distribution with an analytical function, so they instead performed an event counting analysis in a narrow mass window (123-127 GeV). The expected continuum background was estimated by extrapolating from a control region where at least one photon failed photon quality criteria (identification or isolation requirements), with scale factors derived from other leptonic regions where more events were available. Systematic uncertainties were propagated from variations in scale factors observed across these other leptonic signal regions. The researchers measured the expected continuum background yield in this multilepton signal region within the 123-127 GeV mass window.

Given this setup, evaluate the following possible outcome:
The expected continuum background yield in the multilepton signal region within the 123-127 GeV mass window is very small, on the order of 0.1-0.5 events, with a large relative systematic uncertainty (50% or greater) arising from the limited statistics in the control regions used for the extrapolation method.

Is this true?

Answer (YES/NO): YES